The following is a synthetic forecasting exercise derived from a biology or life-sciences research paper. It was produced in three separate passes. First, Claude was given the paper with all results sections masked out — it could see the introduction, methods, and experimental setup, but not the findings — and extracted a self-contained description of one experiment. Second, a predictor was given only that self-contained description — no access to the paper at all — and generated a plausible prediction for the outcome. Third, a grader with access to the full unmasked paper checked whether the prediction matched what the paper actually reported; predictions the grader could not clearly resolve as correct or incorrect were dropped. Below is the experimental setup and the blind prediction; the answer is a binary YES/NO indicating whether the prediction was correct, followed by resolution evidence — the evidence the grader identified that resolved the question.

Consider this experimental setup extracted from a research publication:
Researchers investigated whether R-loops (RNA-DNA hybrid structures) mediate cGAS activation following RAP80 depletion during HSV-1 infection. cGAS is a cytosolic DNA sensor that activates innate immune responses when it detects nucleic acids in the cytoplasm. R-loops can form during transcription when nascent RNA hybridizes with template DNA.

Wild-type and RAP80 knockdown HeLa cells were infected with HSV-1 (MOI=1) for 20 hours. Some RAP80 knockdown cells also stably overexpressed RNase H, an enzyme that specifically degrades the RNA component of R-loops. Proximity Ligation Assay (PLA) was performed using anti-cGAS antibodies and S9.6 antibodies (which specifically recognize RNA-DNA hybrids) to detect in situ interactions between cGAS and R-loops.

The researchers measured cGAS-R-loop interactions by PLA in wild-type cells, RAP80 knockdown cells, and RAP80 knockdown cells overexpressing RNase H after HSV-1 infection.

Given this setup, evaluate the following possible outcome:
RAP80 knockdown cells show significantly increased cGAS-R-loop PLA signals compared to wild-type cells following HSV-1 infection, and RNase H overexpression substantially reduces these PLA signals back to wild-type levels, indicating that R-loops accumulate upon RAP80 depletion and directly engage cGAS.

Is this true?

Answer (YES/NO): YES